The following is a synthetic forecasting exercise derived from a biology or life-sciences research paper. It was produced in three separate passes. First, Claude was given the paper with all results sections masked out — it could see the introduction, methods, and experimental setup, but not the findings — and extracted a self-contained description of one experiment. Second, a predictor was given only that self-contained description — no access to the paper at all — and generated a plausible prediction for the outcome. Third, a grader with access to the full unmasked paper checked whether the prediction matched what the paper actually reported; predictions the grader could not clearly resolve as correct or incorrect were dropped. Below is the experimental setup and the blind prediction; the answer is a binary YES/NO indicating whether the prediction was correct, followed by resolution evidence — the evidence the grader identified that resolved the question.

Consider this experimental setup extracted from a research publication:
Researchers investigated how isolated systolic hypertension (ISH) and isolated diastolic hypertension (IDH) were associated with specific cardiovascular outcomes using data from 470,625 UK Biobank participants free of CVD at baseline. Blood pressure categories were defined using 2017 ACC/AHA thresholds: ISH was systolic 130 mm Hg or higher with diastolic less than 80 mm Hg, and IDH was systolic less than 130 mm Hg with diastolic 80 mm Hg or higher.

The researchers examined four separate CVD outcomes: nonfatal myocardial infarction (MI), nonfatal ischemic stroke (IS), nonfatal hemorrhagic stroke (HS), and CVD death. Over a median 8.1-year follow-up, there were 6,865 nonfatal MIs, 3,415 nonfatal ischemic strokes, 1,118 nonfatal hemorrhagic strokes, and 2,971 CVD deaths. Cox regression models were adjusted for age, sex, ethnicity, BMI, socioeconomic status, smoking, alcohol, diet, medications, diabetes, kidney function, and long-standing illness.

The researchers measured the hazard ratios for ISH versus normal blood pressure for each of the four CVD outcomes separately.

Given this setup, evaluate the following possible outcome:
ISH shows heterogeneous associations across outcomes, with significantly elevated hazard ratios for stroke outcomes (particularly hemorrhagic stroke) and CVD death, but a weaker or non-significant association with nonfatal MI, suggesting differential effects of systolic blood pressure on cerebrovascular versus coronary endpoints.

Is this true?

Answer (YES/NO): NO